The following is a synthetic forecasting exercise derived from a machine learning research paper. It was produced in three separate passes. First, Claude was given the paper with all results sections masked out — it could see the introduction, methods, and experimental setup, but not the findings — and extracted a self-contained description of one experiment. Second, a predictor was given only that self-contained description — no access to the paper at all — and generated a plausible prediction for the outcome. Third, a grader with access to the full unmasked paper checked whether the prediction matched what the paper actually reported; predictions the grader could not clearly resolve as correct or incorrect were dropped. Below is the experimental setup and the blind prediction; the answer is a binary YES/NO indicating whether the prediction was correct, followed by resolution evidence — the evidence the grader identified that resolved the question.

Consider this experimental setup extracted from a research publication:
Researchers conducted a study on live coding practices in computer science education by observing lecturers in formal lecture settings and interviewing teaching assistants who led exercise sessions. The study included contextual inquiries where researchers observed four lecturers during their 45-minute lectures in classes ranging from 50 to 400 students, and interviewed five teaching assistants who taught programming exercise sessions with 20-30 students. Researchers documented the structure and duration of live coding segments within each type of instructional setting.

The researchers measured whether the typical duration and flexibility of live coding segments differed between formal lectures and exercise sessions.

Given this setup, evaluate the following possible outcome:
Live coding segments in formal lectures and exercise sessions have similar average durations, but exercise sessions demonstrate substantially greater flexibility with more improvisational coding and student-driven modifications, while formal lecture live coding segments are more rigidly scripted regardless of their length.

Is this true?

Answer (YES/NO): NO